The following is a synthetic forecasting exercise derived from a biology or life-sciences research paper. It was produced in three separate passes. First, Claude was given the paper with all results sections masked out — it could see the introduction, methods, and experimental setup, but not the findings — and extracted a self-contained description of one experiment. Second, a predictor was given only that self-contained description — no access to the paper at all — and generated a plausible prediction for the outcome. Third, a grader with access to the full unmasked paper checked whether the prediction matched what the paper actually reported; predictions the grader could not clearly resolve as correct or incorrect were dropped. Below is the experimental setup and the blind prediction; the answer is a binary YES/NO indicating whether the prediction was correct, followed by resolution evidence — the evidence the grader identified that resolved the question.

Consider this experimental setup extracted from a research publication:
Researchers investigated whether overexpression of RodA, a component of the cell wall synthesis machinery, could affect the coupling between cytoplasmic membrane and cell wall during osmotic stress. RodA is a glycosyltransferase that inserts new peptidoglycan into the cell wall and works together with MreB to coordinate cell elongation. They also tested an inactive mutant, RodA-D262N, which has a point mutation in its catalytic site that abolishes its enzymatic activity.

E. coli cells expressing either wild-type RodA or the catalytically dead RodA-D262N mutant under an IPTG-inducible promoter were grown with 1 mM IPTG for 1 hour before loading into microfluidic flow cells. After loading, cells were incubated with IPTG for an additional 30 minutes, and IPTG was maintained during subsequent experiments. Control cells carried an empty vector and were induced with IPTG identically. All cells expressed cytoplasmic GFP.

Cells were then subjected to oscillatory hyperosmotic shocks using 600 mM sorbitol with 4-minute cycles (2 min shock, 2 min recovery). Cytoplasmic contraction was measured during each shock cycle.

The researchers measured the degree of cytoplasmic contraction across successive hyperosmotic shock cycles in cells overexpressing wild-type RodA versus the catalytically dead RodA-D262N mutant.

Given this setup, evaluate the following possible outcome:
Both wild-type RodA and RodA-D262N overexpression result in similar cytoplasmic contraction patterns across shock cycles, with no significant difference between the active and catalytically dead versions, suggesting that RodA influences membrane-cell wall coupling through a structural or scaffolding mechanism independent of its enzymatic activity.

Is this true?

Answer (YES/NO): YES